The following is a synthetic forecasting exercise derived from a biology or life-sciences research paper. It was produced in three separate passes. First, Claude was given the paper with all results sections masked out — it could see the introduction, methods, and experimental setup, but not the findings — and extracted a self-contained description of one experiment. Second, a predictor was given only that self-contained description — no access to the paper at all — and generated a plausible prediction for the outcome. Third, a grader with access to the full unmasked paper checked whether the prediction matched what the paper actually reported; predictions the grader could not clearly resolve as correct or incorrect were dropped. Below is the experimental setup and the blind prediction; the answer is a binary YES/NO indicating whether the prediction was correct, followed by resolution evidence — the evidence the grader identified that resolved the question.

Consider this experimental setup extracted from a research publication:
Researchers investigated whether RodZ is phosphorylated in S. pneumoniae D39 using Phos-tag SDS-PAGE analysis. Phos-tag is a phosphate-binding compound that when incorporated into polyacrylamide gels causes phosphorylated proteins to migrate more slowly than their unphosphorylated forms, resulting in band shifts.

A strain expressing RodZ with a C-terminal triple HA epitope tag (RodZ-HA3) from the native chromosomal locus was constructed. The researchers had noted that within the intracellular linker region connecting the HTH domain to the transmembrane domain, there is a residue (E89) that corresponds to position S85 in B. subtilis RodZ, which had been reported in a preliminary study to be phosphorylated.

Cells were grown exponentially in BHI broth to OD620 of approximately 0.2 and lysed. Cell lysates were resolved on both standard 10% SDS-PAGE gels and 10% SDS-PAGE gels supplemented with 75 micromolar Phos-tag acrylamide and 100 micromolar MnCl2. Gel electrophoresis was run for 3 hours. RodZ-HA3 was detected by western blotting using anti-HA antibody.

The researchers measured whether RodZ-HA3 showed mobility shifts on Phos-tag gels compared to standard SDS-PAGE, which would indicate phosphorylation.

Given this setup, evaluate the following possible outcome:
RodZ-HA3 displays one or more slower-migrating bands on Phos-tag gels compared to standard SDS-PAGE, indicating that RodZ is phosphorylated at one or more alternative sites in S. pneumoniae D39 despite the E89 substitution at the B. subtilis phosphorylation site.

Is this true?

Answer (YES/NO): NO